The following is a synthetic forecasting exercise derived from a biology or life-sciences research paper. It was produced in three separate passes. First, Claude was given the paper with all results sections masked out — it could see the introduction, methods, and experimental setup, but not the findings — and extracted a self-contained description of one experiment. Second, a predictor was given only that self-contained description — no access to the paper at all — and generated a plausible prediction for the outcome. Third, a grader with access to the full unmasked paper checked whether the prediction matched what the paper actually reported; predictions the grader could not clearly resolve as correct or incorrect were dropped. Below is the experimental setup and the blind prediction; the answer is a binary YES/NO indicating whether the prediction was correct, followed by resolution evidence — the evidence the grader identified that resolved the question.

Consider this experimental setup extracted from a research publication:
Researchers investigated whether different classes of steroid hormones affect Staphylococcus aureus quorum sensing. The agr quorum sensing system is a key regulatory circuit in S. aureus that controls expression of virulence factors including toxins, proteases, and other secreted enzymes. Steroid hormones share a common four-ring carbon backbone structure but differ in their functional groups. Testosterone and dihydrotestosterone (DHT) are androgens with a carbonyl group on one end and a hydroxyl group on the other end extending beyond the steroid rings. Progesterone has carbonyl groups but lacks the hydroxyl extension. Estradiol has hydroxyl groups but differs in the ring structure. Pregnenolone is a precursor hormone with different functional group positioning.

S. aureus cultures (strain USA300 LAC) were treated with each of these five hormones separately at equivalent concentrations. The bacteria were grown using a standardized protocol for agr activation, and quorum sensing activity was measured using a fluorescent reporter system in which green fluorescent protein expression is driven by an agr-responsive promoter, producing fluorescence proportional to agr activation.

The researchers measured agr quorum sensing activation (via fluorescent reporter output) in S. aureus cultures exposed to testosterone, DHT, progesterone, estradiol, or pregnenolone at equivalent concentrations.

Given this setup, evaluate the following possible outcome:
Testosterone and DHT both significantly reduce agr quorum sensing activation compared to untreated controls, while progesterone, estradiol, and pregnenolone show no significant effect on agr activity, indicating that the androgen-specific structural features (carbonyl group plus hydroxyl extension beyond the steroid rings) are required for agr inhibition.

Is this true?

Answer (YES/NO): NO